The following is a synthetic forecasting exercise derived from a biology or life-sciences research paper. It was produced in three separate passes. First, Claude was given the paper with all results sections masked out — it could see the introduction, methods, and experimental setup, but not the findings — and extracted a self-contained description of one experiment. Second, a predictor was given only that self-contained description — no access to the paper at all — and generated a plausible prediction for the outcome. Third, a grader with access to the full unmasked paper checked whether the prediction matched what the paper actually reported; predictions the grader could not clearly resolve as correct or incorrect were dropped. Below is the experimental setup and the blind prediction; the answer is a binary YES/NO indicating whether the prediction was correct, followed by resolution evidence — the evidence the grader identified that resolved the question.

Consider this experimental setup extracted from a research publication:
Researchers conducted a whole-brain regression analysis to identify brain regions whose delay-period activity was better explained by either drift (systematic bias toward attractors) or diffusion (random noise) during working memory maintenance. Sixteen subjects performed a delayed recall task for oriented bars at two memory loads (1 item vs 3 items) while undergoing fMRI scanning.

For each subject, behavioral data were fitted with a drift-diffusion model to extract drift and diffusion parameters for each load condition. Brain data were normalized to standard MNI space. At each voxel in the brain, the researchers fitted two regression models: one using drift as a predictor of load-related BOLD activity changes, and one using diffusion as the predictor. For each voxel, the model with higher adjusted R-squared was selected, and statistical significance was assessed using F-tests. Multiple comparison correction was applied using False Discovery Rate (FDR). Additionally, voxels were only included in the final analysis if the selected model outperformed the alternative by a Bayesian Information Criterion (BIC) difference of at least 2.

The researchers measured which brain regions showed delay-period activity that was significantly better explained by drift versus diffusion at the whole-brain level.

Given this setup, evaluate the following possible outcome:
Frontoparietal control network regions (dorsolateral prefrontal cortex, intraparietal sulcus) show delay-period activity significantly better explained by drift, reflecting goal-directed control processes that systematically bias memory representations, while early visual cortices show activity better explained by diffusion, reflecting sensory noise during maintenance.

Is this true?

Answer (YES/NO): NO